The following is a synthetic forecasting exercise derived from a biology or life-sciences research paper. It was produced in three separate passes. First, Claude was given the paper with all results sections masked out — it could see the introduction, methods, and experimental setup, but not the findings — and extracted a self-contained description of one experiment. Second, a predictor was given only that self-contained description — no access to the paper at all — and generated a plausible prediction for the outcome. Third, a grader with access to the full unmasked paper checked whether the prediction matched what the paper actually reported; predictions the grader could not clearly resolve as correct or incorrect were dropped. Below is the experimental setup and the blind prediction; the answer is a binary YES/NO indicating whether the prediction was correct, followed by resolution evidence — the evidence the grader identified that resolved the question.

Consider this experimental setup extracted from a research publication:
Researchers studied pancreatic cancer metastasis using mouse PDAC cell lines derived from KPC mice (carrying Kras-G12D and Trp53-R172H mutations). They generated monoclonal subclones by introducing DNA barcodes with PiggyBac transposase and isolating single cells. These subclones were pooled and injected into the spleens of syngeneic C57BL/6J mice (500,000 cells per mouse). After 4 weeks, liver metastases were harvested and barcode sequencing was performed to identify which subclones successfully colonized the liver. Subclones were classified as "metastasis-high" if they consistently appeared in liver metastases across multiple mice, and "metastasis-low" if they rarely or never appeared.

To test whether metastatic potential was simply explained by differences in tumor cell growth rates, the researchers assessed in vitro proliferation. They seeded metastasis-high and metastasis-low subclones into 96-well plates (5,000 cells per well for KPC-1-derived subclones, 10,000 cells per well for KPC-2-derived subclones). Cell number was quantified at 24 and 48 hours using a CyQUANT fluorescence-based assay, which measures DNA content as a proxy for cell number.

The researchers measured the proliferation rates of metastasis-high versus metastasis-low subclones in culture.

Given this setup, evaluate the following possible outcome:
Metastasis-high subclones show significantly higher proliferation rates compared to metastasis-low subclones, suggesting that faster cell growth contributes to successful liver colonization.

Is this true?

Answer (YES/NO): NO